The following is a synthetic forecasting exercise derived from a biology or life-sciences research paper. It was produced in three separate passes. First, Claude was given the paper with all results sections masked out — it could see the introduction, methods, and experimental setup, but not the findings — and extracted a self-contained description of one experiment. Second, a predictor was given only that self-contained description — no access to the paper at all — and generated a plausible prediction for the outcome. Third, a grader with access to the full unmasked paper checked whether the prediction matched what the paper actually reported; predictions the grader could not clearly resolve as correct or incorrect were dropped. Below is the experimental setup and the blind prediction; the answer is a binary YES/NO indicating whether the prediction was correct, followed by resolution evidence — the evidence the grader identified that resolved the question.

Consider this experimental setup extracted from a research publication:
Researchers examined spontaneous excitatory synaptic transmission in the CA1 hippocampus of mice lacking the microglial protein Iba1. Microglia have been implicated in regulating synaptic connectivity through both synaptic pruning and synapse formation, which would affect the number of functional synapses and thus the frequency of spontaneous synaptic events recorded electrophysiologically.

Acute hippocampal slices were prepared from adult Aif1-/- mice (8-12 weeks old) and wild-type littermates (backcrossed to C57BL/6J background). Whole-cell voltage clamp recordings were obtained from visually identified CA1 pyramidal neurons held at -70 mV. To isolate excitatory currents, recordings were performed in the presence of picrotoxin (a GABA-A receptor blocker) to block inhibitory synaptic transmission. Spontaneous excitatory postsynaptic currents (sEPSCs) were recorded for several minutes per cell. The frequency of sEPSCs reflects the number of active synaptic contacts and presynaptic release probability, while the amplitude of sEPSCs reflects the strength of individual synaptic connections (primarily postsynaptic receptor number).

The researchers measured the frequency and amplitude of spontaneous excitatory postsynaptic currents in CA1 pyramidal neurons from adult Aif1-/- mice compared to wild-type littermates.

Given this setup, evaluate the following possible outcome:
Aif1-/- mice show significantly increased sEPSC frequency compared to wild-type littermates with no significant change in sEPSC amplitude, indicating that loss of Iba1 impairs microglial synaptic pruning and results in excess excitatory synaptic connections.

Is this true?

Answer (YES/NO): NO